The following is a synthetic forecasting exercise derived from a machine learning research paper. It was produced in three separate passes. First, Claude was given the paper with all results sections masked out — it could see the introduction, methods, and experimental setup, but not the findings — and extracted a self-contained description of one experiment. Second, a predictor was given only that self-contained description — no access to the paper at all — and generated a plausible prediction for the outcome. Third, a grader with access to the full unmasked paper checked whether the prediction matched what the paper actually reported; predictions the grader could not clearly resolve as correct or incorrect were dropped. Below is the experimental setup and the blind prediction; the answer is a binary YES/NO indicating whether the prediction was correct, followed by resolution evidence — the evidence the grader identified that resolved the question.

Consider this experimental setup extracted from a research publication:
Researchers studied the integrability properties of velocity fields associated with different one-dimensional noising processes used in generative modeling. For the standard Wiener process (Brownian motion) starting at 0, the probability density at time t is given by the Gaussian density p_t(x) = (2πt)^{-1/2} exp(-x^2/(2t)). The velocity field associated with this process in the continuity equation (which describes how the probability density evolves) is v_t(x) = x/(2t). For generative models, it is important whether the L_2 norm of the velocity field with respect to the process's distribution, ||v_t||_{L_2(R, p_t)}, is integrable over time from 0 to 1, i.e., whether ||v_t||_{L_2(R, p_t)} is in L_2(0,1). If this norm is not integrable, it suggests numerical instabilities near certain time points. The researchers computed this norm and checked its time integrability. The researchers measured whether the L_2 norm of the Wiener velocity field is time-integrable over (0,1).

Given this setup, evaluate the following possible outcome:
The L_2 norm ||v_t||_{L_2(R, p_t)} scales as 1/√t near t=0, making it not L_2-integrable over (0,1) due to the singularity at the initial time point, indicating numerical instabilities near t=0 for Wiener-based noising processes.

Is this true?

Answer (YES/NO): YES